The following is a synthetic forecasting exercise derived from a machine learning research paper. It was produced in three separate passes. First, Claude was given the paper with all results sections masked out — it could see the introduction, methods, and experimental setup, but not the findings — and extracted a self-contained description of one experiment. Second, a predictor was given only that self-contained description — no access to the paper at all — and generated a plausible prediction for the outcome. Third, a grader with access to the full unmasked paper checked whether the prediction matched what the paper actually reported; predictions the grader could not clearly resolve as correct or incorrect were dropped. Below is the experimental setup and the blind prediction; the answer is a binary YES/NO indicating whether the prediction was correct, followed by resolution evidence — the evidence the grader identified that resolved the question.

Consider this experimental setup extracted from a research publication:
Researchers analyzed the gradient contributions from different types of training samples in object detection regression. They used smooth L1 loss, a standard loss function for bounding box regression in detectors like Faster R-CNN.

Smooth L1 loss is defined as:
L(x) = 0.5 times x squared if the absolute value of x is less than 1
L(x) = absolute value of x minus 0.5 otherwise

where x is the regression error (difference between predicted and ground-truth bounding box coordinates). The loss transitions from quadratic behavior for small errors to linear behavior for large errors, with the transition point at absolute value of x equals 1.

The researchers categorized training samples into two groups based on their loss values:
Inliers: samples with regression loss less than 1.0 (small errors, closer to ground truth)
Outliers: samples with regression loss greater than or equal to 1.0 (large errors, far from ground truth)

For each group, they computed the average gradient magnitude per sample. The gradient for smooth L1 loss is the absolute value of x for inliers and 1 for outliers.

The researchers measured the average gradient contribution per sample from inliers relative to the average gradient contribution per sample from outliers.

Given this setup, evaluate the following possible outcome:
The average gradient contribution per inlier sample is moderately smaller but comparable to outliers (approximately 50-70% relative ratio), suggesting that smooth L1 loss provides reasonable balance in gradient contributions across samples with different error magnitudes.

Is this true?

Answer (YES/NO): NO